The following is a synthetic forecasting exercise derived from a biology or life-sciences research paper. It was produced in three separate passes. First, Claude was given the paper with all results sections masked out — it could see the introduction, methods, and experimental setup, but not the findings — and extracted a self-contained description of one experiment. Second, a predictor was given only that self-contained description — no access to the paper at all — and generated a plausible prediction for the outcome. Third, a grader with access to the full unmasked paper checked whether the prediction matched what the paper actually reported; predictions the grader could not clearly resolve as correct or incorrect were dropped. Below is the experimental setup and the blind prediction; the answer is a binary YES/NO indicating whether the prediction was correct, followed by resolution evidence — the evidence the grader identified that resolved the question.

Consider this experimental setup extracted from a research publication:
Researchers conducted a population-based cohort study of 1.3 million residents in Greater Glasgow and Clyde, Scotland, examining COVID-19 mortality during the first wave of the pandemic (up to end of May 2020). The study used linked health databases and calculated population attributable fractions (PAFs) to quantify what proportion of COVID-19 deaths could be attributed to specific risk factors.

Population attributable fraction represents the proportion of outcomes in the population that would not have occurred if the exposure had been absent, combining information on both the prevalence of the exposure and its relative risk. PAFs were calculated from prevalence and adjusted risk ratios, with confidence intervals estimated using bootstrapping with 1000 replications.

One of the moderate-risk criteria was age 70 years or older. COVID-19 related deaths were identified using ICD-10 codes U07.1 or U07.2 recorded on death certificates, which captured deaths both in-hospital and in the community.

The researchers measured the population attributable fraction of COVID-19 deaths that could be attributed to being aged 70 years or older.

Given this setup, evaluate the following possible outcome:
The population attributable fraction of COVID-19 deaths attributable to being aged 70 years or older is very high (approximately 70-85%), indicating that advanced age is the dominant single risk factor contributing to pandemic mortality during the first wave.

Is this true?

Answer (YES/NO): NO